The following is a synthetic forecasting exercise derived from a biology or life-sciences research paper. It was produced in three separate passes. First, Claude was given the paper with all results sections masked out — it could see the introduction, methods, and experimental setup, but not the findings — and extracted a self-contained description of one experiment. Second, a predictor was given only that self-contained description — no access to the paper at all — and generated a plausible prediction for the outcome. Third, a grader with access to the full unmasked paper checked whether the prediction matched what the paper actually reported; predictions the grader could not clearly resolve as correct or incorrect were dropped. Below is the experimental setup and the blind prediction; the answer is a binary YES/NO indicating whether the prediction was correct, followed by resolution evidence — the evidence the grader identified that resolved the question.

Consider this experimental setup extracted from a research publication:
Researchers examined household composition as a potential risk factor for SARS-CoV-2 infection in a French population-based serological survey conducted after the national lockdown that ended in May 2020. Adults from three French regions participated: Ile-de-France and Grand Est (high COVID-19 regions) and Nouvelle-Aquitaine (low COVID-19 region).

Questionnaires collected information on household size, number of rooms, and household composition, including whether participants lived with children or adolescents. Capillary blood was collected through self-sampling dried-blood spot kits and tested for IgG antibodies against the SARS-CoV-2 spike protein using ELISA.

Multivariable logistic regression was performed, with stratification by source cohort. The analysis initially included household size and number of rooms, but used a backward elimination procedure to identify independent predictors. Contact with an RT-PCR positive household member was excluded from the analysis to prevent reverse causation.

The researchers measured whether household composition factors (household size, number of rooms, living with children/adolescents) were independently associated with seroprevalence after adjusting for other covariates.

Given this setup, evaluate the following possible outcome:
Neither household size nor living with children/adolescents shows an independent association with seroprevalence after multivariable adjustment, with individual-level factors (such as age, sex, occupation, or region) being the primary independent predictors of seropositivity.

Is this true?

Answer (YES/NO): NO